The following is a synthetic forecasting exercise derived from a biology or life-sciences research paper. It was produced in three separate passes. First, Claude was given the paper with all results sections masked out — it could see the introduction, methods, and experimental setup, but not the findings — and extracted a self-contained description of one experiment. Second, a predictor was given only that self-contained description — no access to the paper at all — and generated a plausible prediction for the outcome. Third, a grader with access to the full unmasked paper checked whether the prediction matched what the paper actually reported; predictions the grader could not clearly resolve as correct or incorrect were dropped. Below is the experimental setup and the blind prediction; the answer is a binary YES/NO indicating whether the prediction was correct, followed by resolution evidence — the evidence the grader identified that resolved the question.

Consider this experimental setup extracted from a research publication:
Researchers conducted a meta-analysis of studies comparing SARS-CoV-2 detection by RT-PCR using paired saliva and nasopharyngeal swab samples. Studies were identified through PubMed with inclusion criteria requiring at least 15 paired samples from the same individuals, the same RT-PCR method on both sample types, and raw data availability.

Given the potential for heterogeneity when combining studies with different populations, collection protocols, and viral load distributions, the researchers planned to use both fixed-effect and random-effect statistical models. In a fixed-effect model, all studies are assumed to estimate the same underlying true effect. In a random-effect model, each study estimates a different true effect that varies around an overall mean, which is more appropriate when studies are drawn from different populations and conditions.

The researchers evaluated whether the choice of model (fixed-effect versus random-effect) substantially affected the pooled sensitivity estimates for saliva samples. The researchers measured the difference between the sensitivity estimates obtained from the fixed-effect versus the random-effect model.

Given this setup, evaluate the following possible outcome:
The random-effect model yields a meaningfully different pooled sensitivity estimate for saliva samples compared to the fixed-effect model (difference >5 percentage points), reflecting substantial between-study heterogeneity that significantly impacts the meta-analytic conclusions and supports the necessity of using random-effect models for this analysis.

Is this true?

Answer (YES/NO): NO